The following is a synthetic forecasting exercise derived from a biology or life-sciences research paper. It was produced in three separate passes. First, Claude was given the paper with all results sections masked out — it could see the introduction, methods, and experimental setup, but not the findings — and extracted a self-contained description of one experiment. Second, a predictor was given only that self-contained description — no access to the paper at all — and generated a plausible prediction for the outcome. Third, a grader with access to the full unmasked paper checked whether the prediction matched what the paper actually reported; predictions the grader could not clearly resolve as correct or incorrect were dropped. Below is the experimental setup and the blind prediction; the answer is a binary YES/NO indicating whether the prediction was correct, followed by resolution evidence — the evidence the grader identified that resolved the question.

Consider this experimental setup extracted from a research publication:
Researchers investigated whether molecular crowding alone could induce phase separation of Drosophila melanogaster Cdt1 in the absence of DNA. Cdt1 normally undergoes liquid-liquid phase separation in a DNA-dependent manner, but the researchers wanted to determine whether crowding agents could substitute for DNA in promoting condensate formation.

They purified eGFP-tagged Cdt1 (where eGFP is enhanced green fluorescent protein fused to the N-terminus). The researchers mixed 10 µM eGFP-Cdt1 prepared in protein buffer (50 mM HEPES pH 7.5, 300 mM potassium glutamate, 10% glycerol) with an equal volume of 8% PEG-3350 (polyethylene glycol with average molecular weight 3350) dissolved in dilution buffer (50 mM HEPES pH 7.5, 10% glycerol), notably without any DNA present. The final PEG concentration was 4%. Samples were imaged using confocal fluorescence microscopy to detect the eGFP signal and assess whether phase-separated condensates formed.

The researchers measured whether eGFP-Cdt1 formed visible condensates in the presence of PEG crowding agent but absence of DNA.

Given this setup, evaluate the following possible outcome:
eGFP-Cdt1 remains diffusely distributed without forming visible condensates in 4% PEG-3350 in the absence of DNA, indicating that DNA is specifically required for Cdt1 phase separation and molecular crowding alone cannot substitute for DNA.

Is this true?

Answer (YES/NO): NO